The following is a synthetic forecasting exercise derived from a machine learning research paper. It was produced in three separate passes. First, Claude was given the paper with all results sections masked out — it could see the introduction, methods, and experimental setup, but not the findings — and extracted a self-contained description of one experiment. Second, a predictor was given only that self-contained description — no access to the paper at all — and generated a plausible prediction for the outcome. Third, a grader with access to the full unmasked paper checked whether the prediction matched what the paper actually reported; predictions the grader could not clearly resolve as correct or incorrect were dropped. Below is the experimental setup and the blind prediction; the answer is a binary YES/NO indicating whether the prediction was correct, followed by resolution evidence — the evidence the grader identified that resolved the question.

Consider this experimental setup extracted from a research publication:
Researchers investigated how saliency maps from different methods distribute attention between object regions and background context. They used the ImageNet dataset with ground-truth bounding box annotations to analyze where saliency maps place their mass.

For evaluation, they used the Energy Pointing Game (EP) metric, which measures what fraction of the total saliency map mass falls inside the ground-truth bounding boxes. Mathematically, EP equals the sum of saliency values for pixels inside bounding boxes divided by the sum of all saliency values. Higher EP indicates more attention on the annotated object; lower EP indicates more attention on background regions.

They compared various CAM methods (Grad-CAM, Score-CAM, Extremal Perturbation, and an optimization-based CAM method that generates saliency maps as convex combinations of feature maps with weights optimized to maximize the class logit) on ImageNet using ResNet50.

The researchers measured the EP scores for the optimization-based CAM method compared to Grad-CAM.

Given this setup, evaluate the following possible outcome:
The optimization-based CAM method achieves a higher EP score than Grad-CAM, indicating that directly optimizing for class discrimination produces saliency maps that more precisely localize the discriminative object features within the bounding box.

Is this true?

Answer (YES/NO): NO